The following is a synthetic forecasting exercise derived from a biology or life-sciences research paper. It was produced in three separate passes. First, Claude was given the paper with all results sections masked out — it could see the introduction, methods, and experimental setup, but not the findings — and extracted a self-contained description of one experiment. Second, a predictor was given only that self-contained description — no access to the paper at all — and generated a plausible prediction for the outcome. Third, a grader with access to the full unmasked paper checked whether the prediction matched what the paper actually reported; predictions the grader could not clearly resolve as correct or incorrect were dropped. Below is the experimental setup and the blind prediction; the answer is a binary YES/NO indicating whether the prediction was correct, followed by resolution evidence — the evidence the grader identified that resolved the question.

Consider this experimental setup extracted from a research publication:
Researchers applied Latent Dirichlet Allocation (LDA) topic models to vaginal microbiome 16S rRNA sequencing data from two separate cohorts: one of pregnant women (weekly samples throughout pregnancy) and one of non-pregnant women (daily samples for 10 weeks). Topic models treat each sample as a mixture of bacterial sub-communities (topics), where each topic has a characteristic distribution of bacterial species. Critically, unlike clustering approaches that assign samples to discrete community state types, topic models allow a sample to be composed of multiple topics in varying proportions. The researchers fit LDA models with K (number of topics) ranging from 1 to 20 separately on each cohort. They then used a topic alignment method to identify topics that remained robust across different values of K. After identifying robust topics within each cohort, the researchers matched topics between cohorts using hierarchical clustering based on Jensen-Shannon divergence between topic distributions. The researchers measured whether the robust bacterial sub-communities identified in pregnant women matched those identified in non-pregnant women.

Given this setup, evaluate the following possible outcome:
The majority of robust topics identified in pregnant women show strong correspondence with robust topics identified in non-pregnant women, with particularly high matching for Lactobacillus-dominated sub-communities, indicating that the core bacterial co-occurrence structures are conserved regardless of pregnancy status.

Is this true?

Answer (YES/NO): NO